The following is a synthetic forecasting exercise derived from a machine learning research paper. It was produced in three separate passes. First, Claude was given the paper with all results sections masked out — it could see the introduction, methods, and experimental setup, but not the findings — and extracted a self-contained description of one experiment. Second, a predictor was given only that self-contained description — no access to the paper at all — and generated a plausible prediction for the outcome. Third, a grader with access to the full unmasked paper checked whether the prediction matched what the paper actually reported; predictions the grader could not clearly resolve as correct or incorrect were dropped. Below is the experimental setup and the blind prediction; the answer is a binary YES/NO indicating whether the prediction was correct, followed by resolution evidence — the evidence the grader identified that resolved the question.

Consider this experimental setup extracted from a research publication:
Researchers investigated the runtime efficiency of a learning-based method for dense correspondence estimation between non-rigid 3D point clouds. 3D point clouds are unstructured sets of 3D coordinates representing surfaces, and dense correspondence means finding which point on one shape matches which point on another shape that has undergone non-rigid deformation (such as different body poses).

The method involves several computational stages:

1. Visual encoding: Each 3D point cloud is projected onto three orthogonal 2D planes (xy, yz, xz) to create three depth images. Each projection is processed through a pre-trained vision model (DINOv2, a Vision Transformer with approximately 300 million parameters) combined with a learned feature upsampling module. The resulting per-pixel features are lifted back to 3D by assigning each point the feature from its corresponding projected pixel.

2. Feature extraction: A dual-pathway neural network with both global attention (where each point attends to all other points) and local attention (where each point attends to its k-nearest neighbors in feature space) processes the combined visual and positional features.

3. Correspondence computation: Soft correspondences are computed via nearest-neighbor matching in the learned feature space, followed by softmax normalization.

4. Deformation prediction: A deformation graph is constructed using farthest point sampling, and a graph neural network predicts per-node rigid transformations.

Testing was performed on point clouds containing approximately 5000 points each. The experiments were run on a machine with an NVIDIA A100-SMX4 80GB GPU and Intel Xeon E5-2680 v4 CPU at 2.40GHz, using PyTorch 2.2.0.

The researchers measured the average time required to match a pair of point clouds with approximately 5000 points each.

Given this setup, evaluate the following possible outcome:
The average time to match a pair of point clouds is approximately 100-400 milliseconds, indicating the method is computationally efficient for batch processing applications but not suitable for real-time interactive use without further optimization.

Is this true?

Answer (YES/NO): NO